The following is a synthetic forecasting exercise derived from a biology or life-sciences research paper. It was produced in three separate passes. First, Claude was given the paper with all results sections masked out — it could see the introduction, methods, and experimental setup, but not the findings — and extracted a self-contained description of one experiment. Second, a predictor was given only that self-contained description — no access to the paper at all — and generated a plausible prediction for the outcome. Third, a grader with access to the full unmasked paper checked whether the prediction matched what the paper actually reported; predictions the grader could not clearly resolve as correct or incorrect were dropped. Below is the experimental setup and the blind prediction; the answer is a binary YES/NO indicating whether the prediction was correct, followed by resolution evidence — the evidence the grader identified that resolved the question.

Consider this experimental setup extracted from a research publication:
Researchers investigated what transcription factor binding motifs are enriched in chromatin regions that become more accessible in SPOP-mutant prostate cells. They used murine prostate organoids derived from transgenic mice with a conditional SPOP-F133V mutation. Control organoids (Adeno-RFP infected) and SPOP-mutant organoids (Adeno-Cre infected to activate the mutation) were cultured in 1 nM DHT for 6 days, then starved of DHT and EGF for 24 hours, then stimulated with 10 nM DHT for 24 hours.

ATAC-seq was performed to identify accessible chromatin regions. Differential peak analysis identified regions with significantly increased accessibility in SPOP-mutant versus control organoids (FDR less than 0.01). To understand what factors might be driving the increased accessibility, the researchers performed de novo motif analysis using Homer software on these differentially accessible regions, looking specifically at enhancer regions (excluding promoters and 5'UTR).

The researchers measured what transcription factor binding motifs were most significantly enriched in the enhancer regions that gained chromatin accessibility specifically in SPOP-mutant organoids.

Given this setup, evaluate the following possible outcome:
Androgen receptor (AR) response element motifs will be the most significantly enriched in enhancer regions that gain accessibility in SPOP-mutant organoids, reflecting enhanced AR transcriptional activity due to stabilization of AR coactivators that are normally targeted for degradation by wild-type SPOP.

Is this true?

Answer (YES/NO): NO